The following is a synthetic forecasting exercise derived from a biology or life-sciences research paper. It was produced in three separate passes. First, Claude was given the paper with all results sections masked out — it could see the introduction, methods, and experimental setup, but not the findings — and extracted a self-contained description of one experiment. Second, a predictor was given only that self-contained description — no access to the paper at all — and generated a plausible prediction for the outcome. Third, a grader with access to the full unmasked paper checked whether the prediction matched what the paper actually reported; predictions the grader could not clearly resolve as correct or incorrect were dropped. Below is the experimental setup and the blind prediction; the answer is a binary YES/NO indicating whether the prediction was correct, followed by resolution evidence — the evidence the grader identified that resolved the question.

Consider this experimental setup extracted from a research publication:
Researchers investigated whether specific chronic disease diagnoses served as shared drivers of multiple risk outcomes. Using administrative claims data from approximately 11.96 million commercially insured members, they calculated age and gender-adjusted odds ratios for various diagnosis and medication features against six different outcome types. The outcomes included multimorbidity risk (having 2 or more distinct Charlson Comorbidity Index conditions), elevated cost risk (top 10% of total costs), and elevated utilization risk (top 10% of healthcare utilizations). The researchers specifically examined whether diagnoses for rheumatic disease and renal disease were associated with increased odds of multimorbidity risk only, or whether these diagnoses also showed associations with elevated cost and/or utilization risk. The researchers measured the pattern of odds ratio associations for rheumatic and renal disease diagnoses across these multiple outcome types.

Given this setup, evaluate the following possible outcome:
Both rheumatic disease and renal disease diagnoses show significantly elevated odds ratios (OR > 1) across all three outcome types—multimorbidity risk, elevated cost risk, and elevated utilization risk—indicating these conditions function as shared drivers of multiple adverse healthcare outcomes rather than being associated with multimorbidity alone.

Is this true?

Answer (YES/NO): YES